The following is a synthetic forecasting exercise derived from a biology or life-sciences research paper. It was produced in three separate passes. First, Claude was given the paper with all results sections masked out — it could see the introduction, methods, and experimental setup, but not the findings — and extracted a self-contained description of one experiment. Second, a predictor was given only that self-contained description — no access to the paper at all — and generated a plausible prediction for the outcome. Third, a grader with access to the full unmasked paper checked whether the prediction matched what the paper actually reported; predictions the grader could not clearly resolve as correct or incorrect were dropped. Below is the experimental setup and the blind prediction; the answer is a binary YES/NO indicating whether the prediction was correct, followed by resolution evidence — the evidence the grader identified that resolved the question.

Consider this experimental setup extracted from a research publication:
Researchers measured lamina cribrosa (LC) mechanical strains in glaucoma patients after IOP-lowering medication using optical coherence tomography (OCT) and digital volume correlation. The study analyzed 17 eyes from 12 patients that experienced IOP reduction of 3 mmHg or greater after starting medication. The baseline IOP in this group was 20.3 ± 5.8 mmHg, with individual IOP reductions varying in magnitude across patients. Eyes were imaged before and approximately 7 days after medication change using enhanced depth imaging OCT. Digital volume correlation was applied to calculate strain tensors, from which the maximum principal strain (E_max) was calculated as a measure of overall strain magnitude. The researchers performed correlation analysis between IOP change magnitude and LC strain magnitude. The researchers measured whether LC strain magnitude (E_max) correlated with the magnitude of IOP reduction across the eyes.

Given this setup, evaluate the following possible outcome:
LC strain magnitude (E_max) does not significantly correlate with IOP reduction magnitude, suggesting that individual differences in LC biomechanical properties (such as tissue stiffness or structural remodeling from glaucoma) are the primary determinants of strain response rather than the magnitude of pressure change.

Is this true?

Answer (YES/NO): NO